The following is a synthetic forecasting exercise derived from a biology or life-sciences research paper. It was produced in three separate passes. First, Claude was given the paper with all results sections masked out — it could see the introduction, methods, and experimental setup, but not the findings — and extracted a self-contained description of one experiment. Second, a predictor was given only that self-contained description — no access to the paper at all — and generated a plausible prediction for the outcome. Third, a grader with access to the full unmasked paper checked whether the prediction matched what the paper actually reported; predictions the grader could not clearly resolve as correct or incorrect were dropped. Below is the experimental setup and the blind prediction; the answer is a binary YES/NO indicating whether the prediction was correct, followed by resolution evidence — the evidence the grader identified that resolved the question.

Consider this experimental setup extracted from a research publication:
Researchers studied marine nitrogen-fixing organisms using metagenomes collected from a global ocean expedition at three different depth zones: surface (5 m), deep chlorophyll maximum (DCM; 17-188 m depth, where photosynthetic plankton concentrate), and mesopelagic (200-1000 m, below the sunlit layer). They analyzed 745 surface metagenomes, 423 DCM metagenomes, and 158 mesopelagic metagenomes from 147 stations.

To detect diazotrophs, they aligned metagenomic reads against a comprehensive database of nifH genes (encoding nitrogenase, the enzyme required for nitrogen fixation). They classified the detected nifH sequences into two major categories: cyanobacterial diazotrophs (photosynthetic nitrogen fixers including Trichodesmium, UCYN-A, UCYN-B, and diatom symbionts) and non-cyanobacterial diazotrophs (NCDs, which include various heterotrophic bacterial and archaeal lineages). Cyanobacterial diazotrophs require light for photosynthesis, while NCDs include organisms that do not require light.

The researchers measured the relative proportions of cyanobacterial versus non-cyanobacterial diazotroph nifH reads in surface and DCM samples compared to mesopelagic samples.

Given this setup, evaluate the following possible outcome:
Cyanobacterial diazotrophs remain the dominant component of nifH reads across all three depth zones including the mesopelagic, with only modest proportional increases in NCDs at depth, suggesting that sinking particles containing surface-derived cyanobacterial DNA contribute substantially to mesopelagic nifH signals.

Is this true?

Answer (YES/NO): NO